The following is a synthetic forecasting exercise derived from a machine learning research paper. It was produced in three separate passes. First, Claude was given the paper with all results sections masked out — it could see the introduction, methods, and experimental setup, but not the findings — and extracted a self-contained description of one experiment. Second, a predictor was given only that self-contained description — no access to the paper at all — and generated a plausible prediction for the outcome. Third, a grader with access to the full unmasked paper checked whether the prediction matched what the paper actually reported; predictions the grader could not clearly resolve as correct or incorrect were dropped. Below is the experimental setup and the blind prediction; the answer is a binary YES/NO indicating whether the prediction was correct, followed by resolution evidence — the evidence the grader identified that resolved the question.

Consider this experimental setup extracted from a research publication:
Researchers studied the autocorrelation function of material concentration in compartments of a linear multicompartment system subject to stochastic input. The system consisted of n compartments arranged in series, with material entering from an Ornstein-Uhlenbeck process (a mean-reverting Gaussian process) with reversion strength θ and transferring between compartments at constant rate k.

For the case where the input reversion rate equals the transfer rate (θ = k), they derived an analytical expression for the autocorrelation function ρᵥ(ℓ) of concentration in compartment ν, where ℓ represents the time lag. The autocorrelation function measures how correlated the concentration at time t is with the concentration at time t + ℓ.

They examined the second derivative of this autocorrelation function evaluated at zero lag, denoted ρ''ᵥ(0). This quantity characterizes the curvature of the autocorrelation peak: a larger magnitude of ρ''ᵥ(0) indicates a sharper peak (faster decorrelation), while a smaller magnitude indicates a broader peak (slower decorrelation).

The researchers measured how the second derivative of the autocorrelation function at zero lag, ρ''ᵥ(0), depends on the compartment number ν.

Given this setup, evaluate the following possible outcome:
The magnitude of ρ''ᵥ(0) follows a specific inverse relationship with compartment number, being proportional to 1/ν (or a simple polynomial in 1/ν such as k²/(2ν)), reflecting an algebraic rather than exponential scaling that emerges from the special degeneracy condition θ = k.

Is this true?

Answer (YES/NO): NO